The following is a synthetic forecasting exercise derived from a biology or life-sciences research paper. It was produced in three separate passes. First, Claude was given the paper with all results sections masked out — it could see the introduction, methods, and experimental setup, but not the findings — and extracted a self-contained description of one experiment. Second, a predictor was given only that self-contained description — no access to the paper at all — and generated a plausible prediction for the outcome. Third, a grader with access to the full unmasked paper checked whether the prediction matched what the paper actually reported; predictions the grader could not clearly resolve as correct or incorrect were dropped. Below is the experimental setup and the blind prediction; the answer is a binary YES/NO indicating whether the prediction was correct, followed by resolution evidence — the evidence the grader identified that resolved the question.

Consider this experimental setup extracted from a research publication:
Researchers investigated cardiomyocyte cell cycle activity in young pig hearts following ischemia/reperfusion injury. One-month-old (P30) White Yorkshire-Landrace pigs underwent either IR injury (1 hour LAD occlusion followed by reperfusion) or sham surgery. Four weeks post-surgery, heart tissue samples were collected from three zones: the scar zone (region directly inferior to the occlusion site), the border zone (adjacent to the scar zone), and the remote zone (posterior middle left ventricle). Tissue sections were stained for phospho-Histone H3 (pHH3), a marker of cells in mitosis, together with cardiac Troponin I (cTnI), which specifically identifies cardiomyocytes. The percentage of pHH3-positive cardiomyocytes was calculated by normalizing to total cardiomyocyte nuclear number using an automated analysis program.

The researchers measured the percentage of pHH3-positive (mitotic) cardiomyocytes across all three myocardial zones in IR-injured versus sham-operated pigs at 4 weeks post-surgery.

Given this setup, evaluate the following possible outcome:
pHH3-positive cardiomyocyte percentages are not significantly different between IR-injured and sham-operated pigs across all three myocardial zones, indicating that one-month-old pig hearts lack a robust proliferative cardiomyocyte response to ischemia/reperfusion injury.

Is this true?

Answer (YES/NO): YES